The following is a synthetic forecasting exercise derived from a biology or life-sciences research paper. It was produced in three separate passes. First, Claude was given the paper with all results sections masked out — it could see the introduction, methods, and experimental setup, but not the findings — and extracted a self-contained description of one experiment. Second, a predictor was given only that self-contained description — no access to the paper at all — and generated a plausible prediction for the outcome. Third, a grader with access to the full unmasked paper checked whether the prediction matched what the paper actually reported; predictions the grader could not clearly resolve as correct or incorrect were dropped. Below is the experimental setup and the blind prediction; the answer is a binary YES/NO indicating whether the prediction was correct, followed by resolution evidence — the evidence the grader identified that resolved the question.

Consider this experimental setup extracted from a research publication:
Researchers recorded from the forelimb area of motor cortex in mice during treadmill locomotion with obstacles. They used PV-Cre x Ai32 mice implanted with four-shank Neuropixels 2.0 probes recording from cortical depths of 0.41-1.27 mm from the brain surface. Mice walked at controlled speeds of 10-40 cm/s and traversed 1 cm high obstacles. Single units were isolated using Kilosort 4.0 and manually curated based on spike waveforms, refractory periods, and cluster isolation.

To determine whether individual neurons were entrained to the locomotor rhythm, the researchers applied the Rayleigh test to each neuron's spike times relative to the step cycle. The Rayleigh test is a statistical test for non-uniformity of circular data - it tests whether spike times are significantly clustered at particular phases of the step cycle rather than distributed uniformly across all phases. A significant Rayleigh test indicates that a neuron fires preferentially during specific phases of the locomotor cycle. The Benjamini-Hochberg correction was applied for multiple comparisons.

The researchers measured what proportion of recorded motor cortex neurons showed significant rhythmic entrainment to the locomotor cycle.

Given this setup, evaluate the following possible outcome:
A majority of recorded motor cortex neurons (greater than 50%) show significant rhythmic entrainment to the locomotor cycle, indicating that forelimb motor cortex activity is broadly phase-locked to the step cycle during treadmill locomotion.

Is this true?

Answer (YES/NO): YES